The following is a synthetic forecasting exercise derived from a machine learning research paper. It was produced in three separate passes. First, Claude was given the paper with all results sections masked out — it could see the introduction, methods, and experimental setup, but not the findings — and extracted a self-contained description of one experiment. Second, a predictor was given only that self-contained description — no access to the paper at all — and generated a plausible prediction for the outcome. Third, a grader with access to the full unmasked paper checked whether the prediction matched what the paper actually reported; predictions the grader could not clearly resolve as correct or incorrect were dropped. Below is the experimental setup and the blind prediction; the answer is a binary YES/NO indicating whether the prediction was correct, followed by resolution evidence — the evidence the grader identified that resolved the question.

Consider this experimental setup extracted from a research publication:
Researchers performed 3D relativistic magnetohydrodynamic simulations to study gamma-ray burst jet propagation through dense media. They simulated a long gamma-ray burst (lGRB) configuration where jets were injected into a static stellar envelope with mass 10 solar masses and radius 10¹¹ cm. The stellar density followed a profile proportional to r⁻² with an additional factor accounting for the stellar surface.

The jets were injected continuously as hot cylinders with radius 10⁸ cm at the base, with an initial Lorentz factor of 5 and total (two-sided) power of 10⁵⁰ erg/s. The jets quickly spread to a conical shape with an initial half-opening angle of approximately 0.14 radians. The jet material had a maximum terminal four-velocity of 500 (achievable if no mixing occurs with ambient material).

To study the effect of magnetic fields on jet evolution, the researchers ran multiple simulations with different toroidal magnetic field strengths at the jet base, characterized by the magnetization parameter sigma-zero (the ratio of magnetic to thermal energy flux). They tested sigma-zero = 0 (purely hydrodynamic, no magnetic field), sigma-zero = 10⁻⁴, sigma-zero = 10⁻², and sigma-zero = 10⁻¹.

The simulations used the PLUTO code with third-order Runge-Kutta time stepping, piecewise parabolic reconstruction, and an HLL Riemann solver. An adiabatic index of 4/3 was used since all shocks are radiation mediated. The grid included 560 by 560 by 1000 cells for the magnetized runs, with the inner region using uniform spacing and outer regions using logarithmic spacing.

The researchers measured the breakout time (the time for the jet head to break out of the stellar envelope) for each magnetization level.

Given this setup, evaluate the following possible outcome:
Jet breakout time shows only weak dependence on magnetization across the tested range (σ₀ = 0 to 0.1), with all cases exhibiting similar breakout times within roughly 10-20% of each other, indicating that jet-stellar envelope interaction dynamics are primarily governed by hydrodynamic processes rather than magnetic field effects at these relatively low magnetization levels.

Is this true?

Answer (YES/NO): NO